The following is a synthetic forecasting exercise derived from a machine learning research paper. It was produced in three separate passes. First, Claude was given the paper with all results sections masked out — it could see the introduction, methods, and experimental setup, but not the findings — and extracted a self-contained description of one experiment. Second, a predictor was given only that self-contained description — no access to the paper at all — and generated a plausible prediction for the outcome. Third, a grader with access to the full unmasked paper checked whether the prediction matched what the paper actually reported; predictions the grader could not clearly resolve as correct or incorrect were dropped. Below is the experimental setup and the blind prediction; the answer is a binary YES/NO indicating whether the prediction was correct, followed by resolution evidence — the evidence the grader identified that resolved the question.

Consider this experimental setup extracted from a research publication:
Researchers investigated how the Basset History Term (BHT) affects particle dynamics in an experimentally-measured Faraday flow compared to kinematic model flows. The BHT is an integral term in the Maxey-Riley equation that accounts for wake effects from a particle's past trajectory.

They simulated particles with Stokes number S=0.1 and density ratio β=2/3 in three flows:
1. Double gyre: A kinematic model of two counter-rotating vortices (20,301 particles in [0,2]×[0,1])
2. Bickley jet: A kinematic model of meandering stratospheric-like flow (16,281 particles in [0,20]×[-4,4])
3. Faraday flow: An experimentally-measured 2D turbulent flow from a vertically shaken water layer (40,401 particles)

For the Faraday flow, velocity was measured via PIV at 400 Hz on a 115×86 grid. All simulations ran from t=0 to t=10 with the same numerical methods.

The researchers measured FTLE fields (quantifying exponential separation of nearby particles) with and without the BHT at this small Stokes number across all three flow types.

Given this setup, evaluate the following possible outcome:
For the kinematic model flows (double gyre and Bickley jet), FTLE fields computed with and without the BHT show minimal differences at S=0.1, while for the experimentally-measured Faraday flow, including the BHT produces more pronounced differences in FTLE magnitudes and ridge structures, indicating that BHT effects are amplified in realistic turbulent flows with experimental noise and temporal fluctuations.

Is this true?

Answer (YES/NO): YES